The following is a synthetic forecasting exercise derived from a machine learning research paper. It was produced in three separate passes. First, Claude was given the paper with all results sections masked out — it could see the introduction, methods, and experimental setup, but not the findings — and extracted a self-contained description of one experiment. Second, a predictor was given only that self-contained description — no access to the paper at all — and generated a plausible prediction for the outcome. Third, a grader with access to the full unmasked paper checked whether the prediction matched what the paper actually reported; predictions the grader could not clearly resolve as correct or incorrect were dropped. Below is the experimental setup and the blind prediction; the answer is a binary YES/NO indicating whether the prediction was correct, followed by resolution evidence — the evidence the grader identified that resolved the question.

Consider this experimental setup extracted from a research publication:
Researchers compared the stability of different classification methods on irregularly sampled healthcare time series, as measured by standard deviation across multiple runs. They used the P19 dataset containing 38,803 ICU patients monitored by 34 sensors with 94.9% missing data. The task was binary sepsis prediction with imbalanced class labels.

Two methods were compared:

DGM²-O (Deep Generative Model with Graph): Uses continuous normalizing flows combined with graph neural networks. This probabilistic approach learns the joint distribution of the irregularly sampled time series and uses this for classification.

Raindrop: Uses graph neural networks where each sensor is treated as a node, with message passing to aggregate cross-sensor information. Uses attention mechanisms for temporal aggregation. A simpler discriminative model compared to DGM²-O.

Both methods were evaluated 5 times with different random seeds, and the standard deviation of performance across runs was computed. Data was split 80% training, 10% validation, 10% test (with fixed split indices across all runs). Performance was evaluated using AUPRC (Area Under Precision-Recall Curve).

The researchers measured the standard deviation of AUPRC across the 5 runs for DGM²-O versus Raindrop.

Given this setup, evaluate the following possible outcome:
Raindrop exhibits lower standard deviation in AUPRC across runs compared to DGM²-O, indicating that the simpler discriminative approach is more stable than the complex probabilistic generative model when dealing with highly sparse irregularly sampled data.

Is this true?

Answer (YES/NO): YES